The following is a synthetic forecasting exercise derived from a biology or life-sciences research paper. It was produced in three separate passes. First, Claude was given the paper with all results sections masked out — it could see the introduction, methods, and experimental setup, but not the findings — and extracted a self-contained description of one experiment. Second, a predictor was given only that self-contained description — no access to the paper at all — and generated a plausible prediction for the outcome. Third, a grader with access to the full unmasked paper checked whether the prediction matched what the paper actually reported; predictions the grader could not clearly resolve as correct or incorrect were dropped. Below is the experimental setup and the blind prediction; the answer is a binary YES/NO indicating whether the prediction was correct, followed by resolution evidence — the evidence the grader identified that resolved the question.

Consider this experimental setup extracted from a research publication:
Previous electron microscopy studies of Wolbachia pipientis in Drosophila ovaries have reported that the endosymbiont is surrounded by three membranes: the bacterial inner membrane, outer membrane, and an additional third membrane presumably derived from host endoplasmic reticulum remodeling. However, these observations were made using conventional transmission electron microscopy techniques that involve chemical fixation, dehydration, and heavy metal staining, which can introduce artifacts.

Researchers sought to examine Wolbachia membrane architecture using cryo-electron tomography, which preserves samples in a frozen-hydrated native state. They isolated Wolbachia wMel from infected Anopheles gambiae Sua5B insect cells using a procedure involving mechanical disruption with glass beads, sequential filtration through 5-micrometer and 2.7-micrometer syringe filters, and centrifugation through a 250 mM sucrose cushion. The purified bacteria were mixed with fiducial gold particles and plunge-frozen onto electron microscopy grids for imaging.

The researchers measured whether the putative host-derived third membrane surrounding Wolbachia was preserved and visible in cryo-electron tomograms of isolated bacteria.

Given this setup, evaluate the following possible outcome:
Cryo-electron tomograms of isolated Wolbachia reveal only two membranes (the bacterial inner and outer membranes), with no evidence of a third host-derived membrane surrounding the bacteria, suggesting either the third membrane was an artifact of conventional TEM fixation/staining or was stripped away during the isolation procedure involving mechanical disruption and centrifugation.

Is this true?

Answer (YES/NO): YES